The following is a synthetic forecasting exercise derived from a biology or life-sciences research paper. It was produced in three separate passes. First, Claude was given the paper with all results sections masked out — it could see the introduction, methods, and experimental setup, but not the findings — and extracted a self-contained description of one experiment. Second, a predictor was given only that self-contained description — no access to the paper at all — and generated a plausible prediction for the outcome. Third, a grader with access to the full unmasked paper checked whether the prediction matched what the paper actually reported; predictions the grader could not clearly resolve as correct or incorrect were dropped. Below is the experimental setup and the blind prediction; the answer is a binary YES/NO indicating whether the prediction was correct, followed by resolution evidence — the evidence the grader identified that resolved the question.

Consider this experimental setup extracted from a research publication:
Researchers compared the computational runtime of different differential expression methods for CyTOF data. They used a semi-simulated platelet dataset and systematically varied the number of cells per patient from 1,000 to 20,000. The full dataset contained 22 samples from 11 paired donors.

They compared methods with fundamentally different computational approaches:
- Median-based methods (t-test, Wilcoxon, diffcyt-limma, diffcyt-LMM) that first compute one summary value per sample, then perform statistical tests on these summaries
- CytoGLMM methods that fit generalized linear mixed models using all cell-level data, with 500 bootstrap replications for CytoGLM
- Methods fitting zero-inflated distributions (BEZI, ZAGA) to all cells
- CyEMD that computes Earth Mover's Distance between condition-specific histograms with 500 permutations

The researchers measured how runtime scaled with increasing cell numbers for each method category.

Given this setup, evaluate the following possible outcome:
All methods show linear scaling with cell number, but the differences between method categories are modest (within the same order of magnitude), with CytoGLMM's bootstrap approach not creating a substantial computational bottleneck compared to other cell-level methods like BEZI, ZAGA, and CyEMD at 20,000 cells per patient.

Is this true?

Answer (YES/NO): NO